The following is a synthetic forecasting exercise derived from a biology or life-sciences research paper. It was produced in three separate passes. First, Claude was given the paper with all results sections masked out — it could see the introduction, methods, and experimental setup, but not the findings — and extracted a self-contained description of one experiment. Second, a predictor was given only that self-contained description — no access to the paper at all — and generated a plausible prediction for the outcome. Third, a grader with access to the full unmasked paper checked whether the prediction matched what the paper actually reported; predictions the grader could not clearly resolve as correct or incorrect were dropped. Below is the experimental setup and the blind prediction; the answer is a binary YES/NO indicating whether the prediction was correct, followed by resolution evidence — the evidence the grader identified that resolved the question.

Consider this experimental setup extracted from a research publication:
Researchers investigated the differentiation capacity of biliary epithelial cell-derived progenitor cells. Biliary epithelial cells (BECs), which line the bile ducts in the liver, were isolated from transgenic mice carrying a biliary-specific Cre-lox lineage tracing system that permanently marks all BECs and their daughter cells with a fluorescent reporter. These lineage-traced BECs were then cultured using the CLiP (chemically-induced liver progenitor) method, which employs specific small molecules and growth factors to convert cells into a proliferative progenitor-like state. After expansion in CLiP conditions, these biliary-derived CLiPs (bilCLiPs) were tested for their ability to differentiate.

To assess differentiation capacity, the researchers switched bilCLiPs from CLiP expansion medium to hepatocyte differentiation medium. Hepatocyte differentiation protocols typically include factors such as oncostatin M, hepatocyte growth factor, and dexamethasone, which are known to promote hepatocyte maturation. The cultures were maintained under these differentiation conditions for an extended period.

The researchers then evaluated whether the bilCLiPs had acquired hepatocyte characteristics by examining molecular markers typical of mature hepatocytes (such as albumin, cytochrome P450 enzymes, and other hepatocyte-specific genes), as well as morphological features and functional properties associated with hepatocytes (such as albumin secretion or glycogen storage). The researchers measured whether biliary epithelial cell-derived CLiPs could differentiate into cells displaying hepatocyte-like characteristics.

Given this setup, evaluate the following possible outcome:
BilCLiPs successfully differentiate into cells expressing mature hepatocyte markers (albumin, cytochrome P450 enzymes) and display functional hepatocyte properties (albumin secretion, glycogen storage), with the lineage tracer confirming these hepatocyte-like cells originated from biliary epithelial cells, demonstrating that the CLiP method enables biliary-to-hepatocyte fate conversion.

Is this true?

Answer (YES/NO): NO